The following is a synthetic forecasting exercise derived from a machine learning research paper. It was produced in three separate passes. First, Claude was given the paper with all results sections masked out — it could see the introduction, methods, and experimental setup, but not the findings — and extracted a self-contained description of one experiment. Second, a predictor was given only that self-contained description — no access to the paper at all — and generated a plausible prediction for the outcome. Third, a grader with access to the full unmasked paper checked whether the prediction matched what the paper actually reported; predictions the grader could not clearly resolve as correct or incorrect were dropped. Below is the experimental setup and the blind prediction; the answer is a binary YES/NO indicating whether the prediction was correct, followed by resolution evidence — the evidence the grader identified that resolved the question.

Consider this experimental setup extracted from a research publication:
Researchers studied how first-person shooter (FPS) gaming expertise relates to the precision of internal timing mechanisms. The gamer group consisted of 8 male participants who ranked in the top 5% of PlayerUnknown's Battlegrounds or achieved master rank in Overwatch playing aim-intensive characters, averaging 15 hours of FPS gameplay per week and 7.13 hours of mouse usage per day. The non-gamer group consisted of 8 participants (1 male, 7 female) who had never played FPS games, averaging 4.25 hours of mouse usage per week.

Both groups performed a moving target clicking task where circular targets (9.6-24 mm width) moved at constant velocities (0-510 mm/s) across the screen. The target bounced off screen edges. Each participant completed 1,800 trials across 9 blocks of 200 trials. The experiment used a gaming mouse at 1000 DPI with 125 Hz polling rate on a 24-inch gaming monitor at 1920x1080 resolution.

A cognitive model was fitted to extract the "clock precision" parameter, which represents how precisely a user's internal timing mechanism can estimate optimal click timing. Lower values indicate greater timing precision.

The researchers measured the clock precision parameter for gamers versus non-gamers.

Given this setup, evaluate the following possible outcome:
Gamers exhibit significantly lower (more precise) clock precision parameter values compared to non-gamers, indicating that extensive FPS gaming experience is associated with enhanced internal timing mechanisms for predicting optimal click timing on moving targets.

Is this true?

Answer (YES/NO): YES